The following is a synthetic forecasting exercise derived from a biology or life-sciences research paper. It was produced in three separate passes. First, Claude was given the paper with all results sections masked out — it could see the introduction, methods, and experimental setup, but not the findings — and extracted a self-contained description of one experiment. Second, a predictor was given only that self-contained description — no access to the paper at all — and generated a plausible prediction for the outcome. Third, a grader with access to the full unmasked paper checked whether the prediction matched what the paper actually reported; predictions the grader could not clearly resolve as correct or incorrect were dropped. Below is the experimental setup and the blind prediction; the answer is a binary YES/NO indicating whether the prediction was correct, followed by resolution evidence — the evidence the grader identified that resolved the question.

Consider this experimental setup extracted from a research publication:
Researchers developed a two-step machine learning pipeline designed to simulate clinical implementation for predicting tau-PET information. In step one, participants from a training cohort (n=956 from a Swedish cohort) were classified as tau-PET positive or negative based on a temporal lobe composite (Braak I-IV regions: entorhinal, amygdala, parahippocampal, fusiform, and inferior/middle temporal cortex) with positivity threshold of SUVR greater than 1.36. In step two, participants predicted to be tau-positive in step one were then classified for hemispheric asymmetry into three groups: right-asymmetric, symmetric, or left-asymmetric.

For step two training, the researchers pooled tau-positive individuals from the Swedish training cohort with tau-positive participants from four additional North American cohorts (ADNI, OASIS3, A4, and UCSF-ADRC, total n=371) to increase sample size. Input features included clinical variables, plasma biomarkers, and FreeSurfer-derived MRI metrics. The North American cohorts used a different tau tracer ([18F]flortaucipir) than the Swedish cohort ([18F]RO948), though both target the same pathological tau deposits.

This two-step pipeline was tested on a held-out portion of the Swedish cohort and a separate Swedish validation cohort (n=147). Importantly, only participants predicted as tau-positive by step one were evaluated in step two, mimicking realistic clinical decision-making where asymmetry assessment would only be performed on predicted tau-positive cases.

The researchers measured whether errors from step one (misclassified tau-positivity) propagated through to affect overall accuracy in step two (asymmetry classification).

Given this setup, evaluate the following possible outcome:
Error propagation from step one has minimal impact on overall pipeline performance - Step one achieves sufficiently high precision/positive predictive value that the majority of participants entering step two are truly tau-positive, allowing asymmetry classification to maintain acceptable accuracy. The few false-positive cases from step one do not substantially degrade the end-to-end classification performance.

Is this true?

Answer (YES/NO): YES